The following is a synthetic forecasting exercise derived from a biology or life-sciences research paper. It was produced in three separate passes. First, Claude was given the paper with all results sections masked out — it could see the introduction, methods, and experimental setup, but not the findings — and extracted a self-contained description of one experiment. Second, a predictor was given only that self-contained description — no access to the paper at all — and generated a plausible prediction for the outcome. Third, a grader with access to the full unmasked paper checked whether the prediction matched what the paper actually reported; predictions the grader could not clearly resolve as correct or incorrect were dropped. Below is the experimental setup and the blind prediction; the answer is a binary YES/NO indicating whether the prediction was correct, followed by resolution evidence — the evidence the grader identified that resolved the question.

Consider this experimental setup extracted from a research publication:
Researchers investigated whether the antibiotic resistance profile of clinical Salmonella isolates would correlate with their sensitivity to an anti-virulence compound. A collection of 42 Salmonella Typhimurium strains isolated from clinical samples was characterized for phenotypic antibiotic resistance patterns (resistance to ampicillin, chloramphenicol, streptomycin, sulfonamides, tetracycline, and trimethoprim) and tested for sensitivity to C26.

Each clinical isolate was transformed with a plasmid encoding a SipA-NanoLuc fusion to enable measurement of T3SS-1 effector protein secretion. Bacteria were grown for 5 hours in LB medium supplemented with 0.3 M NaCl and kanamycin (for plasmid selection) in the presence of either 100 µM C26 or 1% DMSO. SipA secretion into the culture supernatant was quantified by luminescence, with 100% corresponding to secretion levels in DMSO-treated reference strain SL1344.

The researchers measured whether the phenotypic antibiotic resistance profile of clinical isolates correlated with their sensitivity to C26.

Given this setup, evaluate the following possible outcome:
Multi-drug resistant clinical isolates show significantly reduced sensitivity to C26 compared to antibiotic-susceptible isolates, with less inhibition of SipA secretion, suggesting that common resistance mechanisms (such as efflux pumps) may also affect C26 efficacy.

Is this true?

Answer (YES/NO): NO